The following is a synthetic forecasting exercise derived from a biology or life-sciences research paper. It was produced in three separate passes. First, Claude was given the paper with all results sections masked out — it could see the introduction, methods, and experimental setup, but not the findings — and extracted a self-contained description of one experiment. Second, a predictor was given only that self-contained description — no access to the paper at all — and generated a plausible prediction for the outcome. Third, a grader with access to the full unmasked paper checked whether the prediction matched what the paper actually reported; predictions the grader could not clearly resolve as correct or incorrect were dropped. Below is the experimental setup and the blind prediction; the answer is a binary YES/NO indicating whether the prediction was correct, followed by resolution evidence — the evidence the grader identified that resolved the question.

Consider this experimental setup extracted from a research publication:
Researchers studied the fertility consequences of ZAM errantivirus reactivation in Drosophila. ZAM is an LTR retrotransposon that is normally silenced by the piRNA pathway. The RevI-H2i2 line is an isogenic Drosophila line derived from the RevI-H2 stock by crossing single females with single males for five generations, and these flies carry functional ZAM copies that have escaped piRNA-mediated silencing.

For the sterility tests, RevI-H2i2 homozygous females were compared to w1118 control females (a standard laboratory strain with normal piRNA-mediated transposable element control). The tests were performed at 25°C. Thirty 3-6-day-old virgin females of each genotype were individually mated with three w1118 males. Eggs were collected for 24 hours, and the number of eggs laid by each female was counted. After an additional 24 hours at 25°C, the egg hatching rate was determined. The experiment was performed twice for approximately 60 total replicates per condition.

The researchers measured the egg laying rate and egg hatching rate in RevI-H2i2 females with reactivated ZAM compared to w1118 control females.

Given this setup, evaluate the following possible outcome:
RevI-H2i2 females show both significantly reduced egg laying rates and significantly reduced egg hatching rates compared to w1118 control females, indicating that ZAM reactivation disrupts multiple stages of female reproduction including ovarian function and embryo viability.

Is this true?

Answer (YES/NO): NO